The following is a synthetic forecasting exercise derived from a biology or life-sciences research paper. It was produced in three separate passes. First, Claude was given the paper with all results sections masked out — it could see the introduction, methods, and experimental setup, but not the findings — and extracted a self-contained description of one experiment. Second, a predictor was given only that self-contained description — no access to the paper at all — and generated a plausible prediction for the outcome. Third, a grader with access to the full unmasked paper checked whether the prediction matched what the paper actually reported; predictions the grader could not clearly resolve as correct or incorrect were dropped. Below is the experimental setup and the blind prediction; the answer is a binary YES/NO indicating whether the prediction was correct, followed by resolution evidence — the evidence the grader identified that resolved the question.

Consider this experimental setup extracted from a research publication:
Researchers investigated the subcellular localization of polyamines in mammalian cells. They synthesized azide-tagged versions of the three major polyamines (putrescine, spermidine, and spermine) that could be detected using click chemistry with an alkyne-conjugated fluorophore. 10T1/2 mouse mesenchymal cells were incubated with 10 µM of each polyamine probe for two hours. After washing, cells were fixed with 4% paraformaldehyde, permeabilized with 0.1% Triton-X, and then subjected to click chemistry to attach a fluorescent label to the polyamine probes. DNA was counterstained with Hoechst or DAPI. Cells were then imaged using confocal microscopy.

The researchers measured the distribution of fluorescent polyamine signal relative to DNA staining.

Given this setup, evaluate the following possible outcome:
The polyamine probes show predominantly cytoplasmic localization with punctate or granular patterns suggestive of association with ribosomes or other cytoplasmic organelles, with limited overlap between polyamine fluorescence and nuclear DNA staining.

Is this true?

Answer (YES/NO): NO